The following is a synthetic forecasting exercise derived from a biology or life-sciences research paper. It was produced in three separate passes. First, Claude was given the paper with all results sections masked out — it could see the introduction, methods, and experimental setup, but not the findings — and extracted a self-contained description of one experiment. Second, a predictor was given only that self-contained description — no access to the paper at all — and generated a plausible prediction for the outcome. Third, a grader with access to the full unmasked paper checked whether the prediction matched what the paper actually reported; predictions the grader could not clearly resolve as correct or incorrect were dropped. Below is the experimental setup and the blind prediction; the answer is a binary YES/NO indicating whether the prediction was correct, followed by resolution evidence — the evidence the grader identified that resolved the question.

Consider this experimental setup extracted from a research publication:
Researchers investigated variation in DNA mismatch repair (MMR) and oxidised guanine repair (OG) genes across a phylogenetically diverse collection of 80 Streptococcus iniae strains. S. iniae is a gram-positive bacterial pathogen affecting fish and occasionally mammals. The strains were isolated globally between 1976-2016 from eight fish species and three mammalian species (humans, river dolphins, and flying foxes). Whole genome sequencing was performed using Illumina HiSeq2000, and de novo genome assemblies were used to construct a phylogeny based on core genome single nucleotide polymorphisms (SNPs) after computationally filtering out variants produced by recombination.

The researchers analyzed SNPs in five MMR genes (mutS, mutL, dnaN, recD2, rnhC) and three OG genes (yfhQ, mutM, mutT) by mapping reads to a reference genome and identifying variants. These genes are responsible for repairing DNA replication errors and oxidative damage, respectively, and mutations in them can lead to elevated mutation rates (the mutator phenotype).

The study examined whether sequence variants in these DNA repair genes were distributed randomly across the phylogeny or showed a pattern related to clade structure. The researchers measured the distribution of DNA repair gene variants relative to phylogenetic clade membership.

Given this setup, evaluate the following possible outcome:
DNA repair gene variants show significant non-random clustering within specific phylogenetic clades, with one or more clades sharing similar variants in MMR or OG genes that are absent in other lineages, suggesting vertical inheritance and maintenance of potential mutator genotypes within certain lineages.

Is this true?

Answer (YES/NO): YES